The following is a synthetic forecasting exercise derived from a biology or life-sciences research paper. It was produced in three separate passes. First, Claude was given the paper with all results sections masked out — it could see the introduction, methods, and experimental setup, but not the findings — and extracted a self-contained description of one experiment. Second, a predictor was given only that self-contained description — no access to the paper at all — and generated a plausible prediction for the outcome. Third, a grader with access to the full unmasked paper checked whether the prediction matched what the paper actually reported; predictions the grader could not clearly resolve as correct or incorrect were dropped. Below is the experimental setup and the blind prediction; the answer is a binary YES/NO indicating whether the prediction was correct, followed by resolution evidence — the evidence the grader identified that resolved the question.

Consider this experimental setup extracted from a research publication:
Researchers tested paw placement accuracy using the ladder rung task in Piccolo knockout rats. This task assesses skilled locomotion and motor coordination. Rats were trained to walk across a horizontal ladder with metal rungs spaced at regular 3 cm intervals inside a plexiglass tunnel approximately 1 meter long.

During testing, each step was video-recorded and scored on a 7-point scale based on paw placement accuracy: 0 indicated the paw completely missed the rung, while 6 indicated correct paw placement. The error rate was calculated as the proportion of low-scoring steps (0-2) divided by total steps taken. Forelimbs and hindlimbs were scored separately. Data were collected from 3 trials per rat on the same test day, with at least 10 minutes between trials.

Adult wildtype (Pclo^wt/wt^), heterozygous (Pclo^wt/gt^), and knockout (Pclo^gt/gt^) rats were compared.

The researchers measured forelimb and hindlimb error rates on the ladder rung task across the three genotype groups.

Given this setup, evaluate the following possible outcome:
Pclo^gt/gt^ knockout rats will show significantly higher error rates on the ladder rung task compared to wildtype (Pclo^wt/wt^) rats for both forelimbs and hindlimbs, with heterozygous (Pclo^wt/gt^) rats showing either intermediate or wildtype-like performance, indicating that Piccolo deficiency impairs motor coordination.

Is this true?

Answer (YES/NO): YES